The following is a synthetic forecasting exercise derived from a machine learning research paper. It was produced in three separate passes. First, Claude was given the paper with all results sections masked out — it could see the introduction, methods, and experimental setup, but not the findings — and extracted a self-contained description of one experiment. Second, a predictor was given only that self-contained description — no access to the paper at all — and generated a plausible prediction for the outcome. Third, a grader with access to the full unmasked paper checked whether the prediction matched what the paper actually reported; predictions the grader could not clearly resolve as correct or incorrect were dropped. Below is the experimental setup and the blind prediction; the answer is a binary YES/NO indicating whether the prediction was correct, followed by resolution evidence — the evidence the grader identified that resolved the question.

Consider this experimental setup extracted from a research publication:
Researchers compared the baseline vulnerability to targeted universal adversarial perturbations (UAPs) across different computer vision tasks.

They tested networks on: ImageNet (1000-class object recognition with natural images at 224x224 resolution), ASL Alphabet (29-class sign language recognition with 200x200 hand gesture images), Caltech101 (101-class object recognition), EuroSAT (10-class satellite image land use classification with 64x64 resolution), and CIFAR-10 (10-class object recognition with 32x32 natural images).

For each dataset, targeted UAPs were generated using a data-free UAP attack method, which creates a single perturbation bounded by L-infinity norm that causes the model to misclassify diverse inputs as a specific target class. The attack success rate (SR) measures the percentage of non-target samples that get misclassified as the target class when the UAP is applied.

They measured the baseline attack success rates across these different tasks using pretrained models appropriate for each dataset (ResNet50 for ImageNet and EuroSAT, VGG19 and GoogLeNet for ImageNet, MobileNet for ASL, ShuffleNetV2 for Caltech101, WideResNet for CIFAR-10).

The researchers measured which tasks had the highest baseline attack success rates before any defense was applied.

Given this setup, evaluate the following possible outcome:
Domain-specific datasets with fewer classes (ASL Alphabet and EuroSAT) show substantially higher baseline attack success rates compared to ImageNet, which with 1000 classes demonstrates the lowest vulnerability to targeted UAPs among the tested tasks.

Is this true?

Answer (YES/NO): NO